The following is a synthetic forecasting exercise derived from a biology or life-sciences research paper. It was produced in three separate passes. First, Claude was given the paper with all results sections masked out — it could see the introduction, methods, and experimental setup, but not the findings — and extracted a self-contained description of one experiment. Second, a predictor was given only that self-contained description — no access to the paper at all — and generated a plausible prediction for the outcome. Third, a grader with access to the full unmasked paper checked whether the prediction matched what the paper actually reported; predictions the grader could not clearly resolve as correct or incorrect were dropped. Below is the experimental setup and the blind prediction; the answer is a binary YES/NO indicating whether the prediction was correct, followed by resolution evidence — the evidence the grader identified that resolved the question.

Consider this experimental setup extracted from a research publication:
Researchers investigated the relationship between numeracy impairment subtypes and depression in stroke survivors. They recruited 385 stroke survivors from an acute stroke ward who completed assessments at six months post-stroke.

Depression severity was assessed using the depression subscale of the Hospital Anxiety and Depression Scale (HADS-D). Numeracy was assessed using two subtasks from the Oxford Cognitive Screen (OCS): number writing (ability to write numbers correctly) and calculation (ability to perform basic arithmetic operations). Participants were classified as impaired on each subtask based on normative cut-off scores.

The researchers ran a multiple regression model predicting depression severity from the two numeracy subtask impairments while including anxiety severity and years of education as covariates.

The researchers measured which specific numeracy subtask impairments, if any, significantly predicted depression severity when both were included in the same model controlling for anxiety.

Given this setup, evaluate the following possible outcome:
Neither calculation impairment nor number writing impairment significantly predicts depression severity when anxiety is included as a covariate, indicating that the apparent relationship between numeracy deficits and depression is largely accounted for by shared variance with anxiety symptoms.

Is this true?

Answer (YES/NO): NO